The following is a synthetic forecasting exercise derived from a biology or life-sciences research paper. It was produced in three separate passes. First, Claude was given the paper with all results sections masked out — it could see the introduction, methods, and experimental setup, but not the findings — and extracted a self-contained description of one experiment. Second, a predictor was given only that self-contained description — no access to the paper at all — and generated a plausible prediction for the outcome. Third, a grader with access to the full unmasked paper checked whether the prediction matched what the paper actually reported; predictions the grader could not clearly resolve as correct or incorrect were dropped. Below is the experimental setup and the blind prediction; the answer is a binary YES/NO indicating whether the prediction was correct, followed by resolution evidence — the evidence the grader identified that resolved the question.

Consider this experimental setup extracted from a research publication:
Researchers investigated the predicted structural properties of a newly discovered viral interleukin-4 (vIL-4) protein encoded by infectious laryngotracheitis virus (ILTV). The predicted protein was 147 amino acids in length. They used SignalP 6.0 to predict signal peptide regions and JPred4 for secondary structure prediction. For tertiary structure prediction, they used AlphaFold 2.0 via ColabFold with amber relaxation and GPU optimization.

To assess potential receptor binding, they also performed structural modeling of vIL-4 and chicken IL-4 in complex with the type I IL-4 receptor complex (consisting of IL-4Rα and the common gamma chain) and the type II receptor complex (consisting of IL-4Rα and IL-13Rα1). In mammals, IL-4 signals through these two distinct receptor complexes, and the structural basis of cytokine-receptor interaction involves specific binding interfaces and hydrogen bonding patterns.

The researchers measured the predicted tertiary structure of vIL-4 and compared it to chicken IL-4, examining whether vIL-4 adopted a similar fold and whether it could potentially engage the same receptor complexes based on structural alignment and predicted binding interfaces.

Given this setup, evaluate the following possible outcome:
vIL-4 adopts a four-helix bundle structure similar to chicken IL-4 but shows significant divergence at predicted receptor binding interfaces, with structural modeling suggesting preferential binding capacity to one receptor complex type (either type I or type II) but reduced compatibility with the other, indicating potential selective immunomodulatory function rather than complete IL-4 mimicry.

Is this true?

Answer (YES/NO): NO